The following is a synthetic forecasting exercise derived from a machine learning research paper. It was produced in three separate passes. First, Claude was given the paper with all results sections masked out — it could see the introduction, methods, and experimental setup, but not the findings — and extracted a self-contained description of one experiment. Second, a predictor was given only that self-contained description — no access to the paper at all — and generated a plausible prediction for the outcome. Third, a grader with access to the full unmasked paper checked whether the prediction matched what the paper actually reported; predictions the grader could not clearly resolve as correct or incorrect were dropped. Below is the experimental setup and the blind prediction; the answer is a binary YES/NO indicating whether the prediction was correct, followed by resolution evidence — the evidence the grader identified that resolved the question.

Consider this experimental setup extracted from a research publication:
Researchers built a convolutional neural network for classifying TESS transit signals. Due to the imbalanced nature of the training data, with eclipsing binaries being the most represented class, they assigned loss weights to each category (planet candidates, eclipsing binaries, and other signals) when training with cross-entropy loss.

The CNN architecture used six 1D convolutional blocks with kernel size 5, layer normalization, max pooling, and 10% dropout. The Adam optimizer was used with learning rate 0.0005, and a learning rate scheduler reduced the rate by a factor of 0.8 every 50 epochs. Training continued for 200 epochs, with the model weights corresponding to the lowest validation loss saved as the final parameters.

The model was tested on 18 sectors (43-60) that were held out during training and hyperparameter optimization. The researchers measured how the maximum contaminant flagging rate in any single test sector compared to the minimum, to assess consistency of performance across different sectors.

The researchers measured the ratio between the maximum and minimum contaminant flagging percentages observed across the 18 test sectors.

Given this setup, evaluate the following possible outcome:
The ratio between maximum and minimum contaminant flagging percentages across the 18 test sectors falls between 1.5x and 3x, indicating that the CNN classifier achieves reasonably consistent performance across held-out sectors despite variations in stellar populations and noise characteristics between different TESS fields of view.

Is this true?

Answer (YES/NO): NO